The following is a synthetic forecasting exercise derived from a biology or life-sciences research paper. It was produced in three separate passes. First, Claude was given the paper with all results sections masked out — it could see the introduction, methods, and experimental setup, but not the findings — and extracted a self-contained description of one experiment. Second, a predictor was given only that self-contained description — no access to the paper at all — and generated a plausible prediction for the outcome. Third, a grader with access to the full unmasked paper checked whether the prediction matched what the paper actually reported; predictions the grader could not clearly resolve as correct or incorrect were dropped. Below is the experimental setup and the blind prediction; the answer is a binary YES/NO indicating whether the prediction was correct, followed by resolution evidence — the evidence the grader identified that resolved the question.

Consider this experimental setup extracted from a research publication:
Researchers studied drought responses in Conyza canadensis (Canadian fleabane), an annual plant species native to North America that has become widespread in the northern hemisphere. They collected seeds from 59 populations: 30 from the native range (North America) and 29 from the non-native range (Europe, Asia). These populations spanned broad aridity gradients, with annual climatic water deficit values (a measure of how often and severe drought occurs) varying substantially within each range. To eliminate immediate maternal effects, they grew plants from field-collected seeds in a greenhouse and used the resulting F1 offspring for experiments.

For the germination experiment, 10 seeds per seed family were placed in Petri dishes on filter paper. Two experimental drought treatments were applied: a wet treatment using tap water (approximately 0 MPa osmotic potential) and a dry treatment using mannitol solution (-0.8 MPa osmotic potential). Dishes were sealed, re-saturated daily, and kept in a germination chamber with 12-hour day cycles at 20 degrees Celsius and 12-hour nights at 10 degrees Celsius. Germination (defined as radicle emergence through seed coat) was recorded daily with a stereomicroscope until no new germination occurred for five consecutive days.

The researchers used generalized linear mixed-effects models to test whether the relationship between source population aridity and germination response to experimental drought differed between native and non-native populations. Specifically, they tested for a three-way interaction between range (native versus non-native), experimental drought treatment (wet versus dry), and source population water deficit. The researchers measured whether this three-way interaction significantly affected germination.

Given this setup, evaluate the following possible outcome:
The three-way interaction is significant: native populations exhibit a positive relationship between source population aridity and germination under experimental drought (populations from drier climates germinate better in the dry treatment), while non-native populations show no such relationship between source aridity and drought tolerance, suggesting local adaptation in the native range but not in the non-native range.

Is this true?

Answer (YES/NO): NO